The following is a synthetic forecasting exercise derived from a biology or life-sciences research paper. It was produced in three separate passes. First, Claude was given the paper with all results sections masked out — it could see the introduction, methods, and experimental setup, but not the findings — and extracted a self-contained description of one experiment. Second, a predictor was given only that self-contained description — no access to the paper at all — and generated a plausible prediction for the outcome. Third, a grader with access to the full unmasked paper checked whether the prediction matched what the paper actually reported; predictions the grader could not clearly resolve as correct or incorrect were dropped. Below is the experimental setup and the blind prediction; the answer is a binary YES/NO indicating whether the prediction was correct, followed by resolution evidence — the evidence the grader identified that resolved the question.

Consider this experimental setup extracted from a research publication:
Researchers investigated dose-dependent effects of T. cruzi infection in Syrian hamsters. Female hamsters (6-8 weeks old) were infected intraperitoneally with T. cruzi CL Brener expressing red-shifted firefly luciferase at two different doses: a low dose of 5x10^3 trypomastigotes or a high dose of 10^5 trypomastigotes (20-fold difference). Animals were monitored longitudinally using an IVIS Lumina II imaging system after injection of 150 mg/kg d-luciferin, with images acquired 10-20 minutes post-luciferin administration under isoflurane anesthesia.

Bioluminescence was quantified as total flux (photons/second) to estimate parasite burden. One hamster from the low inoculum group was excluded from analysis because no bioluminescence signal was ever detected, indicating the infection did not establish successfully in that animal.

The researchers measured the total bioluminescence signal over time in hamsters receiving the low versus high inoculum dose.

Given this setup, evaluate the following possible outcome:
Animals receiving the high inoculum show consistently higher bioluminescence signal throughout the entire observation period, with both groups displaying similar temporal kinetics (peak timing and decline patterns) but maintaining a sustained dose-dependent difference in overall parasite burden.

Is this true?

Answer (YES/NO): NO